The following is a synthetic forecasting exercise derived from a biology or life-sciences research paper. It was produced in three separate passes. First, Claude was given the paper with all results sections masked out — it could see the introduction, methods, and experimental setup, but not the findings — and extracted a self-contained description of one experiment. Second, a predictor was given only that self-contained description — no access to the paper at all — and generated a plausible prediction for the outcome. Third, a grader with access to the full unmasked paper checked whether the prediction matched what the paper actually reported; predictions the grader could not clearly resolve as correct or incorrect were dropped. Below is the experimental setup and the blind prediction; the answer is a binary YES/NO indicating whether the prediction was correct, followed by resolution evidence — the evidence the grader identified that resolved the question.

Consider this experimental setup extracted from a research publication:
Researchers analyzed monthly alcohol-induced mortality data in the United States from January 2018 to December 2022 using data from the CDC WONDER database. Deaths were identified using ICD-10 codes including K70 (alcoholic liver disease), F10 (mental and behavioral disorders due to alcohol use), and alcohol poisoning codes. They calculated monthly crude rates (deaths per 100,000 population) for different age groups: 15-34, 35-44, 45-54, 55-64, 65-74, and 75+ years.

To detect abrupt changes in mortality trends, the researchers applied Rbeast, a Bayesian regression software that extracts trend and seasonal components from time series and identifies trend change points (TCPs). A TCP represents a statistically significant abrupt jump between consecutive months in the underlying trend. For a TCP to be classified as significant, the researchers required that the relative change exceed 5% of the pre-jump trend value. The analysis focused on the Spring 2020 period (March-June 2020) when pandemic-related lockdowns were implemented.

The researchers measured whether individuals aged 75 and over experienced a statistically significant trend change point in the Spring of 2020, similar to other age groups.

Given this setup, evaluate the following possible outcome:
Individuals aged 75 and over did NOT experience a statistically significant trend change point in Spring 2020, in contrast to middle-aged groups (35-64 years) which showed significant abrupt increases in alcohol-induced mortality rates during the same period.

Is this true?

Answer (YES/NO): YES